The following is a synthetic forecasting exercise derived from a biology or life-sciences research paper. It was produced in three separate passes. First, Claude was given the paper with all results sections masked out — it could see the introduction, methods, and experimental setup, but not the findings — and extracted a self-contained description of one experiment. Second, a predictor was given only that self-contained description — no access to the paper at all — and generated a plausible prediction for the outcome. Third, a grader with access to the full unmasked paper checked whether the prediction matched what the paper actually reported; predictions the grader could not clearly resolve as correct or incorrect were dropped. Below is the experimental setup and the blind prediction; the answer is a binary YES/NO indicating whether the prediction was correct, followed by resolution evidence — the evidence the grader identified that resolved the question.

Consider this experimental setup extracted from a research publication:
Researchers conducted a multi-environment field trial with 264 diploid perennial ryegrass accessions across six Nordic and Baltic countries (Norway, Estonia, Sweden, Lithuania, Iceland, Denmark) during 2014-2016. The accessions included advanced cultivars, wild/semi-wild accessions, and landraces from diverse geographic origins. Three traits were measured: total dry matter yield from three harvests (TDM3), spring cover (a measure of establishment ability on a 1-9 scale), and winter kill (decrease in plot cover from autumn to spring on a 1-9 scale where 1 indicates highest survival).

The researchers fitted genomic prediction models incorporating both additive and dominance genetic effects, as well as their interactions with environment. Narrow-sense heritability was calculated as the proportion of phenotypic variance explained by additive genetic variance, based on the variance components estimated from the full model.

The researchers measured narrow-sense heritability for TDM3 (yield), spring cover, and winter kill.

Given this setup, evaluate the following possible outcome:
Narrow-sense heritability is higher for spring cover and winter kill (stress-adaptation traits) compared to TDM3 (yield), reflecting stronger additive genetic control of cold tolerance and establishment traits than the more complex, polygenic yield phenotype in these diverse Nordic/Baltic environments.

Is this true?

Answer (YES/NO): NO